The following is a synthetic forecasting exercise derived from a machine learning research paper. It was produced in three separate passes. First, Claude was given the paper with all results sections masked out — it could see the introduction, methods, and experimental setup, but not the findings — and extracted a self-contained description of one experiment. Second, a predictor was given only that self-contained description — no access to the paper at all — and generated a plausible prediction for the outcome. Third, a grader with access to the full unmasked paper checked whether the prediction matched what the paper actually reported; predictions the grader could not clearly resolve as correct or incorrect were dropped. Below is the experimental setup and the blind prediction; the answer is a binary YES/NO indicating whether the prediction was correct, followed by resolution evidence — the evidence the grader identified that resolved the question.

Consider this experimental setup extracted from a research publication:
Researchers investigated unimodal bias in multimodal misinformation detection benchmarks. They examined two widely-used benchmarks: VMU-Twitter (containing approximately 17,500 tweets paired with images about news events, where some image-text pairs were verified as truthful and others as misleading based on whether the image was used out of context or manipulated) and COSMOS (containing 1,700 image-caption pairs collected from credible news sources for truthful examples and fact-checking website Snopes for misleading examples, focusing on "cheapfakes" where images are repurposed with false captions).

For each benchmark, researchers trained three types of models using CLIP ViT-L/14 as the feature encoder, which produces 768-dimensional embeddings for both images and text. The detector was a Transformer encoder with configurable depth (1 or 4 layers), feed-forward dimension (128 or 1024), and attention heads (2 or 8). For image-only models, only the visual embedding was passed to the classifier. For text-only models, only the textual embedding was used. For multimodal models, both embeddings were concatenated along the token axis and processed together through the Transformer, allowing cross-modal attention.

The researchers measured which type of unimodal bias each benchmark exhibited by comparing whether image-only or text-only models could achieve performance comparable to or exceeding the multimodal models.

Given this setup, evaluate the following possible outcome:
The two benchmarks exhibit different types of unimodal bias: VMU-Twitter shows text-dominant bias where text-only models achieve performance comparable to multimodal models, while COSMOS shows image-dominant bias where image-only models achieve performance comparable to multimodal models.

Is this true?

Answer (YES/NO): NO